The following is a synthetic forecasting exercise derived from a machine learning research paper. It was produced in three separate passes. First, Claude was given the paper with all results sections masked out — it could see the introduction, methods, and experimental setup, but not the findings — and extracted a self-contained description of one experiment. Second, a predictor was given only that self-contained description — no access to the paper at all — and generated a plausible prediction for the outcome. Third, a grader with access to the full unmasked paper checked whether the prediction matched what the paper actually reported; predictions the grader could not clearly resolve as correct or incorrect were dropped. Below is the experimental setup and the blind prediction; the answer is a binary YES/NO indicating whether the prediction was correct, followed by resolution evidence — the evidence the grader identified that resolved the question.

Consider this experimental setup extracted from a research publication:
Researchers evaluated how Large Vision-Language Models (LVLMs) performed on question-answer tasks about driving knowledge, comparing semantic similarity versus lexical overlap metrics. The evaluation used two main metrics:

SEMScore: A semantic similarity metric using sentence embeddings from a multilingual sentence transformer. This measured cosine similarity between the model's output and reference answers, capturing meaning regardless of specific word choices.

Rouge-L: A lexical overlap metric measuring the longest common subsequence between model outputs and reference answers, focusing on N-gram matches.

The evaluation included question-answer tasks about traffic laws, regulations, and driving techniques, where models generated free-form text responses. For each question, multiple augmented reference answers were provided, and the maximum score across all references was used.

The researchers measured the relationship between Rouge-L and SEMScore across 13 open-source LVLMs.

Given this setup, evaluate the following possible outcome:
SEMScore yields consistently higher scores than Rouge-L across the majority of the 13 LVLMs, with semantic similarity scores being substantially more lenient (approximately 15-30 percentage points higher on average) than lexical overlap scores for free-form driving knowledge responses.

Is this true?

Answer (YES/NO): NO